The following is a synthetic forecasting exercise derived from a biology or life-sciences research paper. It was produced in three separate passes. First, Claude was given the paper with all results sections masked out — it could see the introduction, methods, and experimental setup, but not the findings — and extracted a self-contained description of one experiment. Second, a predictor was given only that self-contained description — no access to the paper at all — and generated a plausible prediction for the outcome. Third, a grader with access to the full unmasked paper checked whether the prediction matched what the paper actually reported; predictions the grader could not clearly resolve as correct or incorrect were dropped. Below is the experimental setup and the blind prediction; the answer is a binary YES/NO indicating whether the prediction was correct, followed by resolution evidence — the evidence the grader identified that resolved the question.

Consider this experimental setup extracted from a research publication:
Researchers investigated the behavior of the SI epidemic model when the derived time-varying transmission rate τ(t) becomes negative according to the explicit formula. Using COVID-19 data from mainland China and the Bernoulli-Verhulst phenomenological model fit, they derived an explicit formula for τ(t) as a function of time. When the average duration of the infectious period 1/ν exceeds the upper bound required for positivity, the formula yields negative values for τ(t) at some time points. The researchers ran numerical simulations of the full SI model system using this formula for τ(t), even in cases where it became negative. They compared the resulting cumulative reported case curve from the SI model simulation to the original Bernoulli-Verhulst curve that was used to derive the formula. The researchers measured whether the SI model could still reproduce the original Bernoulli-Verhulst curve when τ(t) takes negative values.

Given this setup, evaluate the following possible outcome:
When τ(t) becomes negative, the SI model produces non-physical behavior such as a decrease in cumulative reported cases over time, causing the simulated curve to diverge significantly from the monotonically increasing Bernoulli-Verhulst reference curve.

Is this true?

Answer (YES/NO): NO